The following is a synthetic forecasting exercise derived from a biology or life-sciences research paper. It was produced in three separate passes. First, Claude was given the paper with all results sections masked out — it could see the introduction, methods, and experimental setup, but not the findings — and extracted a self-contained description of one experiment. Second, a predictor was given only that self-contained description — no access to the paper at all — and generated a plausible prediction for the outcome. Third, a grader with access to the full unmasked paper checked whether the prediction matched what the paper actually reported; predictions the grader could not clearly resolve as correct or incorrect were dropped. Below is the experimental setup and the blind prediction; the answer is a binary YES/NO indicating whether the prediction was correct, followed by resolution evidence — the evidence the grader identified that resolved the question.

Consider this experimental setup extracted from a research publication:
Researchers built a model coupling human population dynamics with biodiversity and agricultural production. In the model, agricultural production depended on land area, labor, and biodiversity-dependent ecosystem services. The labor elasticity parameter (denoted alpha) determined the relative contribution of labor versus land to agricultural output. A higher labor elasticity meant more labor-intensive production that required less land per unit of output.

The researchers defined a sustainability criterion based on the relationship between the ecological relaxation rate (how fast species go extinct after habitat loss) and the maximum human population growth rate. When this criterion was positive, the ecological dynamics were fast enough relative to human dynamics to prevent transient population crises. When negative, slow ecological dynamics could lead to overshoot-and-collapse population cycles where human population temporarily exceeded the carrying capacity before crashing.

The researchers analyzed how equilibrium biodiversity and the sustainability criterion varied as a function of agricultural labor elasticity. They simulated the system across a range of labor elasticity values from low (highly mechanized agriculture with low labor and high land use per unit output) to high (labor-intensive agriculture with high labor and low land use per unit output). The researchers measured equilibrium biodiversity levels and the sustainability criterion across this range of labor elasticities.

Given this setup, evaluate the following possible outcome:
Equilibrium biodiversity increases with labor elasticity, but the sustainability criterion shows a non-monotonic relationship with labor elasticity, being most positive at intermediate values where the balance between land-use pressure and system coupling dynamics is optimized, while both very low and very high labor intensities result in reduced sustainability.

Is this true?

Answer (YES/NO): NO